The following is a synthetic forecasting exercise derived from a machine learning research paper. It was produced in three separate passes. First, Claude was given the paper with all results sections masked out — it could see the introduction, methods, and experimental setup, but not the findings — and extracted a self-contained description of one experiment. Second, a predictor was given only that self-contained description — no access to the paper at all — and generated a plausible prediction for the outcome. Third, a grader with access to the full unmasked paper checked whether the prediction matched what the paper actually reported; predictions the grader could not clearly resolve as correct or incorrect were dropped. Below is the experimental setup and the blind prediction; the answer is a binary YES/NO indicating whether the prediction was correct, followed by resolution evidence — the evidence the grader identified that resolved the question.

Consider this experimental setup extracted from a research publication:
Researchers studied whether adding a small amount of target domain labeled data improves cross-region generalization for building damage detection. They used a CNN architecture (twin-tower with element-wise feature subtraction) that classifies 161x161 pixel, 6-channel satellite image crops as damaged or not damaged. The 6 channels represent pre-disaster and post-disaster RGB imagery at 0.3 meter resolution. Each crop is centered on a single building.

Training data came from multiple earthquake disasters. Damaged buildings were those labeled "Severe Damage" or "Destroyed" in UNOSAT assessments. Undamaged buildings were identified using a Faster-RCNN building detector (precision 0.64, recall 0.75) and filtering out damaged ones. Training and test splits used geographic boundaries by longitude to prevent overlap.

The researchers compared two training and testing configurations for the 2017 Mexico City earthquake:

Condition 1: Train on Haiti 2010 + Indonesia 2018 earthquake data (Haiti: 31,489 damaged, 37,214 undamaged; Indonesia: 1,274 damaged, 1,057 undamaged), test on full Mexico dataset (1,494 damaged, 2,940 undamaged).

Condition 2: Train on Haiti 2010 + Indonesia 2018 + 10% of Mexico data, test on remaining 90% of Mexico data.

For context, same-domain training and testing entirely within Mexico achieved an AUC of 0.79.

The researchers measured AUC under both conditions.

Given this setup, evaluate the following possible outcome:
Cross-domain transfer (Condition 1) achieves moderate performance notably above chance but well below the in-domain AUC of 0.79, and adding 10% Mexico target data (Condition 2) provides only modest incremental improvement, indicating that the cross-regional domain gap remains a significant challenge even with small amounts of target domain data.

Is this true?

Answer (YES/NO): NO